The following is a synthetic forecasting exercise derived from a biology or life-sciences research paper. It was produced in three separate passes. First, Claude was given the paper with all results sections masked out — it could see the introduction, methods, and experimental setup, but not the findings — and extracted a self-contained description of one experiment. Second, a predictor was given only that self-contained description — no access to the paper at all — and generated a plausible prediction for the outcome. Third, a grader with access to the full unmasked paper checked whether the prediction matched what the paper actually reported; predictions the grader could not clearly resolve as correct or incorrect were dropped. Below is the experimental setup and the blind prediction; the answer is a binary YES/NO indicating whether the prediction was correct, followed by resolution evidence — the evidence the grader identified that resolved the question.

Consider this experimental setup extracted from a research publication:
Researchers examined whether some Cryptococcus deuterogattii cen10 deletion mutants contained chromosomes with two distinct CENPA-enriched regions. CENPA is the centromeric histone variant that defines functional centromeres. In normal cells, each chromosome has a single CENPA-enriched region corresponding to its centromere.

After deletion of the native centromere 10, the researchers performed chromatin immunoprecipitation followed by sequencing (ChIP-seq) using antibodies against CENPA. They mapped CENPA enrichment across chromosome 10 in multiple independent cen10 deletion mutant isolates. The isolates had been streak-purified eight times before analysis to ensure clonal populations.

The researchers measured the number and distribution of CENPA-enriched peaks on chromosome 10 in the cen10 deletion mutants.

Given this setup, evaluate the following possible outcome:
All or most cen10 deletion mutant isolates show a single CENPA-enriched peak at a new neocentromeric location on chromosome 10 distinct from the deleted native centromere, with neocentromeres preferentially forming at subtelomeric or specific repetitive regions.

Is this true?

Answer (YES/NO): NO